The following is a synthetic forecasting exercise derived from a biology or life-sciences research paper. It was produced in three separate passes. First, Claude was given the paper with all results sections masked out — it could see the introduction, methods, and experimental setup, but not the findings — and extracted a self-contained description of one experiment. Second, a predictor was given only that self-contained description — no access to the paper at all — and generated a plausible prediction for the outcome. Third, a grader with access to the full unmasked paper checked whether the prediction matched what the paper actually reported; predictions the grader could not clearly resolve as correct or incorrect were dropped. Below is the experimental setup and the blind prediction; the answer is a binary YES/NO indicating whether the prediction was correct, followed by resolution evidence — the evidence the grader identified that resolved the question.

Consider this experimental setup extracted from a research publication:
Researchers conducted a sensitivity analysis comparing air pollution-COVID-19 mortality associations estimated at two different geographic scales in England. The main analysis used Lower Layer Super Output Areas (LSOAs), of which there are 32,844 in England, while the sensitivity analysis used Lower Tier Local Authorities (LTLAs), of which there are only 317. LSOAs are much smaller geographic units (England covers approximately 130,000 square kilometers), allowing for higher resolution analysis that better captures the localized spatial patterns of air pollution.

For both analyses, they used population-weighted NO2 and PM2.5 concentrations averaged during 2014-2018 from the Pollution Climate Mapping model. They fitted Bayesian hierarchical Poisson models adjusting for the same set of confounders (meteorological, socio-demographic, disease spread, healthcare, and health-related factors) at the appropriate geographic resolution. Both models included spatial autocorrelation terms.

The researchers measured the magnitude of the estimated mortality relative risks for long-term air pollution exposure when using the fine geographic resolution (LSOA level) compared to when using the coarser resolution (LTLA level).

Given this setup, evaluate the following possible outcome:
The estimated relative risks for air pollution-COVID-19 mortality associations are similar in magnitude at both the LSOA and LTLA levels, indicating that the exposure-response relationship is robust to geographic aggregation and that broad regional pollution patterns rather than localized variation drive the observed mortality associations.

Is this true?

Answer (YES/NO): NO